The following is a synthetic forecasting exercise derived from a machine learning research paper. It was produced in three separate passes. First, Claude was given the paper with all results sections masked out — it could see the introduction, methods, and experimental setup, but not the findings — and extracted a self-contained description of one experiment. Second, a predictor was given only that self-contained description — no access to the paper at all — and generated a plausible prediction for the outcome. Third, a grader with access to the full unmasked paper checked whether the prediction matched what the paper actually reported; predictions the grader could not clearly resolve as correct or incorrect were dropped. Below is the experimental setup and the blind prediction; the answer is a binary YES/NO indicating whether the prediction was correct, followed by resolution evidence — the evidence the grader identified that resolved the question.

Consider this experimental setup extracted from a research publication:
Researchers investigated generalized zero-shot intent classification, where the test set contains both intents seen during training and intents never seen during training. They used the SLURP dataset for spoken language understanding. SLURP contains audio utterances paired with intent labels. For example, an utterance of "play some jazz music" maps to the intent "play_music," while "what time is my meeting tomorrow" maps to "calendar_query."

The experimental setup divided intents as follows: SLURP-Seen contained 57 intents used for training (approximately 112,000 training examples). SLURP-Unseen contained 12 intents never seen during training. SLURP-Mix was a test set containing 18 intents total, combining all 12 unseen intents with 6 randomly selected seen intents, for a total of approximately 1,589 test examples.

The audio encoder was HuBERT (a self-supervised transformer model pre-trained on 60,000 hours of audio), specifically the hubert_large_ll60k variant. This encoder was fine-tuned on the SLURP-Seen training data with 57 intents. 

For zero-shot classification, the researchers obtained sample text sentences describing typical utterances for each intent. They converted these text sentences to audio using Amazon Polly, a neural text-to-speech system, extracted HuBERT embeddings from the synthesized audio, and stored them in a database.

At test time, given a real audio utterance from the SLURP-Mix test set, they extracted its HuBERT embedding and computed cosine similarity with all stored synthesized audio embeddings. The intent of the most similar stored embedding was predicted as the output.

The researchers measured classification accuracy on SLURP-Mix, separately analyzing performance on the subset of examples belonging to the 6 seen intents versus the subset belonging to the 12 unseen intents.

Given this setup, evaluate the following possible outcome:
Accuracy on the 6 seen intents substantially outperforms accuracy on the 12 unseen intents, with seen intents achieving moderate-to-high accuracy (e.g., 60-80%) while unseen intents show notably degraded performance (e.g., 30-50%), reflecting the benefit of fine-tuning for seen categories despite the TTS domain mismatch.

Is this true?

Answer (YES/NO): NO